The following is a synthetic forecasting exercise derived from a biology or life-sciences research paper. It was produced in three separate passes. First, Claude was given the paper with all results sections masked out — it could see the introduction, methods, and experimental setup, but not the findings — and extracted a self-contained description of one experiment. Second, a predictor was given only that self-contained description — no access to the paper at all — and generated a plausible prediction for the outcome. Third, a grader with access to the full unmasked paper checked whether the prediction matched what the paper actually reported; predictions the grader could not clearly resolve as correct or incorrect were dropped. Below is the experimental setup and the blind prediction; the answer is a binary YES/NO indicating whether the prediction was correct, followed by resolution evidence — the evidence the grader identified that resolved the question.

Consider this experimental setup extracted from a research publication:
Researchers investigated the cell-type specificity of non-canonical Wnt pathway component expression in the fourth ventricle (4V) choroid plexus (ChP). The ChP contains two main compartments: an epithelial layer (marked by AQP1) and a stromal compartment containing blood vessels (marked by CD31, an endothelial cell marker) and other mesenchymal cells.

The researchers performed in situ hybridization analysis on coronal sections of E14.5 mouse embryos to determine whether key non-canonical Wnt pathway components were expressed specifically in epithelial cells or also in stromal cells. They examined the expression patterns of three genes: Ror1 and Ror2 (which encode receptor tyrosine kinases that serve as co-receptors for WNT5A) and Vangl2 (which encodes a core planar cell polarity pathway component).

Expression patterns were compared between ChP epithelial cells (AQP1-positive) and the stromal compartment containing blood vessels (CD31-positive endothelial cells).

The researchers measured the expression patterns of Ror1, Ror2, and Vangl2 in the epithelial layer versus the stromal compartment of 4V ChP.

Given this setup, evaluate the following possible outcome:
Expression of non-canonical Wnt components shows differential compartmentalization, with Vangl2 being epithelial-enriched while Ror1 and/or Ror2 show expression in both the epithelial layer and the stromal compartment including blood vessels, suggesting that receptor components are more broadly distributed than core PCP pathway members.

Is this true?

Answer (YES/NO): NO